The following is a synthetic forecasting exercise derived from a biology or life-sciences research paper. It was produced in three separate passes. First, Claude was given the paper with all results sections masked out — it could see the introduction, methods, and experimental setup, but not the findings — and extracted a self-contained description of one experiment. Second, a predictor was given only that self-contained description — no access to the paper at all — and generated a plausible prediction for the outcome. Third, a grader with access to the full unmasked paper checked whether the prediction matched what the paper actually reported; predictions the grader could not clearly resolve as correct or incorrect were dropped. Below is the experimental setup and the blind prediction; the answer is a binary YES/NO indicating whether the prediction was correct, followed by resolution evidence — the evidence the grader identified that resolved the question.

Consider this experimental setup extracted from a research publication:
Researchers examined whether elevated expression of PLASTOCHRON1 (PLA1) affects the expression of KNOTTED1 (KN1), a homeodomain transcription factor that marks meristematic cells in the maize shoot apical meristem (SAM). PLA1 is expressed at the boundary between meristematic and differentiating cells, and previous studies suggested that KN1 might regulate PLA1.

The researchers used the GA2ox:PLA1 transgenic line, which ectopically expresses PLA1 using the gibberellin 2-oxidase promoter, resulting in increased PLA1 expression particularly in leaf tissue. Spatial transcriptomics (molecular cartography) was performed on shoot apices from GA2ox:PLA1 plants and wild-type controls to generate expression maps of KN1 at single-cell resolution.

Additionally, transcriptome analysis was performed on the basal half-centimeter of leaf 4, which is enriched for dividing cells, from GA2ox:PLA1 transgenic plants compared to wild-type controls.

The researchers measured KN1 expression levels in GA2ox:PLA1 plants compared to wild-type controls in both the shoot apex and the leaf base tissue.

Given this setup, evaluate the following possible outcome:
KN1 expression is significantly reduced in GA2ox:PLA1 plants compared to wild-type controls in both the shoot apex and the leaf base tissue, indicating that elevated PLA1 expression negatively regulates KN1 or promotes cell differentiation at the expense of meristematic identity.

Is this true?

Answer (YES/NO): NO